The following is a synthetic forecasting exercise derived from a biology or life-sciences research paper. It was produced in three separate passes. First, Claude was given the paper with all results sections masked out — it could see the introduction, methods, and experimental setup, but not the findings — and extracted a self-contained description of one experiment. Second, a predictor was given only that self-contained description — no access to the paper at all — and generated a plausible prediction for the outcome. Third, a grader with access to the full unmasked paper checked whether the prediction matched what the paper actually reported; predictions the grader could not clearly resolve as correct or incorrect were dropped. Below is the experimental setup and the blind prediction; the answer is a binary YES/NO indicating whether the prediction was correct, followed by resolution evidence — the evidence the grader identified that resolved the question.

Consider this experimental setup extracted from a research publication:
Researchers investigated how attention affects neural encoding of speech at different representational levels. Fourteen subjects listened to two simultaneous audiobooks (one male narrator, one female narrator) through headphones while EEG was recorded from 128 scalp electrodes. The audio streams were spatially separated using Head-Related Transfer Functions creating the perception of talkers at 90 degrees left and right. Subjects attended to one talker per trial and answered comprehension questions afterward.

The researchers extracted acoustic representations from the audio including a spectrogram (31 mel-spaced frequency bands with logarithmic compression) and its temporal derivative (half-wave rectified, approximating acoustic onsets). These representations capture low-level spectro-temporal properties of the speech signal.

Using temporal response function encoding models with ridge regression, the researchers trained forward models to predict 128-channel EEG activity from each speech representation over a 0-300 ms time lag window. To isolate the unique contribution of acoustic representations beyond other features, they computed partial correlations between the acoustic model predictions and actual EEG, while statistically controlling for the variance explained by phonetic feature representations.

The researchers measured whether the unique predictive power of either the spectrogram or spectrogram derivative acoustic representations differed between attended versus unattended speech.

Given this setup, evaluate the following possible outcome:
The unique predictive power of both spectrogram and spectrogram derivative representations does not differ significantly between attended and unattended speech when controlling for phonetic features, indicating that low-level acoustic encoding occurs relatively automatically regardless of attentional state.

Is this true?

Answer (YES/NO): YES